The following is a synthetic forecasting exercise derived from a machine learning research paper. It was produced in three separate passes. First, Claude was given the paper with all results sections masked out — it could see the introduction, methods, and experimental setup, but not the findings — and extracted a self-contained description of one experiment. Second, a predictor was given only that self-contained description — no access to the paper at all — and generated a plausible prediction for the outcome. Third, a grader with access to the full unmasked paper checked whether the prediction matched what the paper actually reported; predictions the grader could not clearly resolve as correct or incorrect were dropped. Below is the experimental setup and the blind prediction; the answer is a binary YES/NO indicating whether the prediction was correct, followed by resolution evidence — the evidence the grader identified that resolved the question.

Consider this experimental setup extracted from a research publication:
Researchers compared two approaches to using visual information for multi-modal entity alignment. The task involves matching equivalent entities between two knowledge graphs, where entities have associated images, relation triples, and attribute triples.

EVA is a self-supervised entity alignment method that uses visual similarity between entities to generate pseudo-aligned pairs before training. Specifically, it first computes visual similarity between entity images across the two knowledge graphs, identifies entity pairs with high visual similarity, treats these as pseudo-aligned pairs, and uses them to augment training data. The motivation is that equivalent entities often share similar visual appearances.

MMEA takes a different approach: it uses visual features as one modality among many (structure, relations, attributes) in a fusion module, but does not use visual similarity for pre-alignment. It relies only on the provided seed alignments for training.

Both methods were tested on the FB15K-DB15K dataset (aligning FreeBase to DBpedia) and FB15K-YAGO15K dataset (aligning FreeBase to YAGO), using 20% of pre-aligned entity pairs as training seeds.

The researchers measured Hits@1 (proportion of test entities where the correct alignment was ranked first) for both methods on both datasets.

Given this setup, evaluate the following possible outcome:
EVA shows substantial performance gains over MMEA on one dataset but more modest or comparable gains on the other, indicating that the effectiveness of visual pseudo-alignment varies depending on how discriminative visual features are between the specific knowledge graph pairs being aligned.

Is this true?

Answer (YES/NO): NO